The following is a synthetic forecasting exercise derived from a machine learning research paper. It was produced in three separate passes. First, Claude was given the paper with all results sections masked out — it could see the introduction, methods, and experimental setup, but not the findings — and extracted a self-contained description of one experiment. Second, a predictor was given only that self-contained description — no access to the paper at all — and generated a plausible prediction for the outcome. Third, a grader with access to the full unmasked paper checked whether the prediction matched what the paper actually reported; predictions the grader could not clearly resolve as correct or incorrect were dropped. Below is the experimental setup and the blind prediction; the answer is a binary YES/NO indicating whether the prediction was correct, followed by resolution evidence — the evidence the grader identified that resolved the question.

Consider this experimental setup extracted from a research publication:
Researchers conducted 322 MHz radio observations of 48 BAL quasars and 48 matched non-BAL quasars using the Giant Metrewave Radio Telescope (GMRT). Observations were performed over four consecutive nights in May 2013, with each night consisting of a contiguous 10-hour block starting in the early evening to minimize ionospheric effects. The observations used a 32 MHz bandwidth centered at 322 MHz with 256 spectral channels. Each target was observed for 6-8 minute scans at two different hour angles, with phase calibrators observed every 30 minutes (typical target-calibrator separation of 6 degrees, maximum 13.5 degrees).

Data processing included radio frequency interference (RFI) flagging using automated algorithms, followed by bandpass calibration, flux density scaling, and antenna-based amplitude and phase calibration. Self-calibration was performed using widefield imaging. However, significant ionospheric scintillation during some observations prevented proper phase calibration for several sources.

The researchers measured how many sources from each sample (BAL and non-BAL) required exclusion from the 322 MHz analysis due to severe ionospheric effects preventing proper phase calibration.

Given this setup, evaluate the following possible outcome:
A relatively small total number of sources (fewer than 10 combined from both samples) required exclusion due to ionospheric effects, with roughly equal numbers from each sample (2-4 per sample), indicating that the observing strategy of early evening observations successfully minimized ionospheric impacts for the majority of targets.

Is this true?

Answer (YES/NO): NO